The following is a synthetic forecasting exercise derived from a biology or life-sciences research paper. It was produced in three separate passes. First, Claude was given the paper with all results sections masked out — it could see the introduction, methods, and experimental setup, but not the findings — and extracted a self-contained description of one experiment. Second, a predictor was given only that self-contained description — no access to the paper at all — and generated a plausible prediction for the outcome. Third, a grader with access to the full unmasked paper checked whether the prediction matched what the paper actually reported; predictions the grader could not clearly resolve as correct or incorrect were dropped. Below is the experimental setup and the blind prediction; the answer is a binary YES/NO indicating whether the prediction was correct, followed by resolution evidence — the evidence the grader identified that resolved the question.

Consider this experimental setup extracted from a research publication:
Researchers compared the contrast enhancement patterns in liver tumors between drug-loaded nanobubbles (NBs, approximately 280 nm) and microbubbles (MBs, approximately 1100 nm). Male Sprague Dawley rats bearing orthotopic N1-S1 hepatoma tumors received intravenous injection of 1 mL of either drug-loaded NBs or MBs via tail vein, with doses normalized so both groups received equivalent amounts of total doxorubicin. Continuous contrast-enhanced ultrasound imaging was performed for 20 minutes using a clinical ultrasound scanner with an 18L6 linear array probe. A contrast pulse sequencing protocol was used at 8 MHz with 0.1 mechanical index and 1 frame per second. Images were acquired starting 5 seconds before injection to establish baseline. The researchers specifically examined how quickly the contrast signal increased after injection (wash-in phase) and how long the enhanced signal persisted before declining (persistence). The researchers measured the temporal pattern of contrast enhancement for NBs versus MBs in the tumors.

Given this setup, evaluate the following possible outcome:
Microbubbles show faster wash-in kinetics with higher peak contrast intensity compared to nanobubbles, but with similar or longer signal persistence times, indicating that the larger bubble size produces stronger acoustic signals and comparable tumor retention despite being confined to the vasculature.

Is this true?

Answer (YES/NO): NO